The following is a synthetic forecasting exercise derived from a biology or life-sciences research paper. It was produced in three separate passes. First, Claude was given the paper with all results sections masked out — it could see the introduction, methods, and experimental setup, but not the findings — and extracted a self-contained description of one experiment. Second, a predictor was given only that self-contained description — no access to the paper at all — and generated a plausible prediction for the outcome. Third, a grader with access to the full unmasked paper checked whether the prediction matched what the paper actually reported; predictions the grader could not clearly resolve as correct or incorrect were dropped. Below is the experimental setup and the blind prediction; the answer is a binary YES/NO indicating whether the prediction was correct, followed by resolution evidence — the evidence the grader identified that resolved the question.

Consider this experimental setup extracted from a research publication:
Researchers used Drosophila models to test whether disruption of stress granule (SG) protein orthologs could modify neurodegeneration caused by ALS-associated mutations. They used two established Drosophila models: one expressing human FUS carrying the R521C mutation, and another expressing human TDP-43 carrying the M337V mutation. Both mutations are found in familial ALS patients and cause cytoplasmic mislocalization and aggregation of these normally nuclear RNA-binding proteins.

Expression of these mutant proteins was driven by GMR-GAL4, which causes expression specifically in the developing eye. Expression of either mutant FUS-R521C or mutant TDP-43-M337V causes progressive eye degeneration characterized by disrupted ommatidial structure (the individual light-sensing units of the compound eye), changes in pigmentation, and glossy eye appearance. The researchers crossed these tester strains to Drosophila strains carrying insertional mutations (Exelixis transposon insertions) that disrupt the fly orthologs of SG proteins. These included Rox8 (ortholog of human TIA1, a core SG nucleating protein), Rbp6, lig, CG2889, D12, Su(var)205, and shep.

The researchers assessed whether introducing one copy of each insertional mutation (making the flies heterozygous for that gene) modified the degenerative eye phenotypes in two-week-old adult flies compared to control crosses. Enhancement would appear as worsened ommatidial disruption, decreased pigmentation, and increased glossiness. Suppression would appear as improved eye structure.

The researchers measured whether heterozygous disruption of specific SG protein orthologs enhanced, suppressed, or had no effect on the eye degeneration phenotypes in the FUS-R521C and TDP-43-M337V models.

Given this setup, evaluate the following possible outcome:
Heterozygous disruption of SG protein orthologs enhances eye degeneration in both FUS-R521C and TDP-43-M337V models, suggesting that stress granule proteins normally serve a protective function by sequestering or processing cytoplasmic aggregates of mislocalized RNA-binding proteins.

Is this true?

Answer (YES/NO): NO